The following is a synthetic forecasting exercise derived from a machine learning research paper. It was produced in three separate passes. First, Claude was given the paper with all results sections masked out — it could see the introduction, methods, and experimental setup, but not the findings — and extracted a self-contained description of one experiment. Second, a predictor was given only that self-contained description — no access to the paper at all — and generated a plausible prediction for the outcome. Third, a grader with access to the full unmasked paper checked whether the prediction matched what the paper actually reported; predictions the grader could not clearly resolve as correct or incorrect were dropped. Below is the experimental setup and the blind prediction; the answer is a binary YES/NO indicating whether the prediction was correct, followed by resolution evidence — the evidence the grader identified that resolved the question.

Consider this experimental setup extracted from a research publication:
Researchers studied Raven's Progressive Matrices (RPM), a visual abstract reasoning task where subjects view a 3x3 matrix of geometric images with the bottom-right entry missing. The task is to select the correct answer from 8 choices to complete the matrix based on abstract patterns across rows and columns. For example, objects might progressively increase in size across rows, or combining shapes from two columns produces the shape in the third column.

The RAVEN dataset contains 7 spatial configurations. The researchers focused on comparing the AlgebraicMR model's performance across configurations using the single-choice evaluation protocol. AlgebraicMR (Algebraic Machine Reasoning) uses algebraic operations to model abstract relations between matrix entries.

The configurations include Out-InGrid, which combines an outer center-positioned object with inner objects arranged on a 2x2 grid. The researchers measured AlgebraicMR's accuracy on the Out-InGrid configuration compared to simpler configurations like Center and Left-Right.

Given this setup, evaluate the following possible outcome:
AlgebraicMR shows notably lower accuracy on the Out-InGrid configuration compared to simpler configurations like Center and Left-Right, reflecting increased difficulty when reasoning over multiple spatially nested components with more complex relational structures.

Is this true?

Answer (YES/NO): YES